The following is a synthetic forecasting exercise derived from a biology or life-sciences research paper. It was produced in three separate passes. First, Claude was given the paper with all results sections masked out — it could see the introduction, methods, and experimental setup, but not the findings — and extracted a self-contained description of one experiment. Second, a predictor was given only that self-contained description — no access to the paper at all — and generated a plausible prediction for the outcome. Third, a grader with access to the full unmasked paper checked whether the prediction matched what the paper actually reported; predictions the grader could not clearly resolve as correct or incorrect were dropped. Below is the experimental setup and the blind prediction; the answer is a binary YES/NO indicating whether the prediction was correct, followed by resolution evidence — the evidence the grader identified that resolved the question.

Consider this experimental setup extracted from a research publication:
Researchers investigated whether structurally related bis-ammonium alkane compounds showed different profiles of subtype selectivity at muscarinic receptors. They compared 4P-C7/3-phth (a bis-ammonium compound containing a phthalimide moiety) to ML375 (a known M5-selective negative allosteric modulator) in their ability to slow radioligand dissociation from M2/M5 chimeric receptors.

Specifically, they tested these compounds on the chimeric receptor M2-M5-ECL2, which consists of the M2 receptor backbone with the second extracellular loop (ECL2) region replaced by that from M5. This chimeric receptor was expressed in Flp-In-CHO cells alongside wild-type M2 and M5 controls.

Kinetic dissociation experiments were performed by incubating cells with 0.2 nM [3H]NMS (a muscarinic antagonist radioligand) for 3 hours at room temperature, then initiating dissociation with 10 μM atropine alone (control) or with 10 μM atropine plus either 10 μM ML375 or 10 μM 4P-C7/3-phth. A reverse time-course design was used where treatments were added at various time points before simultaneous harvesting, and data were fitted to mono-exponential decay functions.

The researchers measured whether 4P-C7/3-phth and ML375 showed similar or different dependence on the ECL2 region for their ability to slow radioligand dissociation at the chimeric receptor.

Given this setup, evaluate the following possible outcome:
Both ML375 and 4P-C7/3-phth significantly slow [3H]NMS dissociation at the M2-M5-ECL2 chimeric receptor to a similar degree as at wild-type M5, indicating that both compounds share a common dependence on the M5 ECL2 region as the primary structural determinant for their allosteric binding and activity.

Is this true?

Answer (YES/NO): NO